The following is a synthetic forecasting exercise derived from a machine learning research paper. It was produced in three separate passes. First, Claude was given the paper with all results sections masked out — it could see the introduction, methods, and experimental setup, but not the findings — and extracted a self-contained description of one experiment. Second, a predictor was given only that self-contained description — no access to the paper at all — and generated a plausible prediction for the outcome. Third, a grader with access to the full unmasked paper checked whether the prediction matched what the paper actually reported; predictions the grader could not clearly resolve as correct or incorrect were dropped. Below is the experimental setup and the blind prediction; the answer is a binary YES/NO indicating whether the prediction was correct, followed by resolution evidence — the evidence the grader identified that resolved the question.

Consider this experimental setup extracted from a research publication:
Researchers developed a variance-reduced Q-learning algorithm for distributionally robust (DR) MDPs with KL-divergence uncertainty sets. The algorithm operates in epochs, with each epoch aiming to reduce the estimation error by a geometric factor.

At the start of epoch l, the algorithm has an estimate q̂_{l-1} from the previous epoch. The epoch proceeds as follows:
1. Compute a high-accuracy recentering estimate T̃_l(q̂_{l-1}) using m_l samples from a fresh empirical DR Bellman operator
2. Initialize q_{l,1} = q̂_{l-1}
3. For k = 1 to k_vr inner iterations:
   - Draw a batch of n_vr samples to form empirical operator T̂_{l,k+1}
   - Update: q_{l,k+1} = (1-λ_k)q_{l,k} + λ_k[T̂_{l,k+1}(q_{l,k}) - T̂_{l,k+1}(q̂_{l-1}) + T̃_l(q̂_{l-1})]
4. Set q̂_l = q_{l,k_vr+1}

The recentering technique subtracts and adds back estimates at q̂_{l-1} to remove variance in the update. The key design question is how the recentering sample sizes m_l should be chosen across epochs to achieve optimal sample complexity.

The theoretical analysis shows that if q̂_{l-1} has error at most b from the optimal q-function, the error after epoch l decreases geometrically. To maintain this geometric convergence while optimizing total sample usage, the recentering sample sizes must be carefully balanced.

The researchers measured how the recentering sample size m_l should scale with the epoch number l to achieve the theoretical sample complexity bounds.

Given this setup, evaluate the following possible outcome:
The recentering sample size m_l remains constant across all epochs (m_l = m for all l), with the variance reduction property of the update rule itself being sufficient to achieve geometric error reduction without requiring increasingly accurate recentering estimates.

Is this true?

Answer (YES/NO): NO